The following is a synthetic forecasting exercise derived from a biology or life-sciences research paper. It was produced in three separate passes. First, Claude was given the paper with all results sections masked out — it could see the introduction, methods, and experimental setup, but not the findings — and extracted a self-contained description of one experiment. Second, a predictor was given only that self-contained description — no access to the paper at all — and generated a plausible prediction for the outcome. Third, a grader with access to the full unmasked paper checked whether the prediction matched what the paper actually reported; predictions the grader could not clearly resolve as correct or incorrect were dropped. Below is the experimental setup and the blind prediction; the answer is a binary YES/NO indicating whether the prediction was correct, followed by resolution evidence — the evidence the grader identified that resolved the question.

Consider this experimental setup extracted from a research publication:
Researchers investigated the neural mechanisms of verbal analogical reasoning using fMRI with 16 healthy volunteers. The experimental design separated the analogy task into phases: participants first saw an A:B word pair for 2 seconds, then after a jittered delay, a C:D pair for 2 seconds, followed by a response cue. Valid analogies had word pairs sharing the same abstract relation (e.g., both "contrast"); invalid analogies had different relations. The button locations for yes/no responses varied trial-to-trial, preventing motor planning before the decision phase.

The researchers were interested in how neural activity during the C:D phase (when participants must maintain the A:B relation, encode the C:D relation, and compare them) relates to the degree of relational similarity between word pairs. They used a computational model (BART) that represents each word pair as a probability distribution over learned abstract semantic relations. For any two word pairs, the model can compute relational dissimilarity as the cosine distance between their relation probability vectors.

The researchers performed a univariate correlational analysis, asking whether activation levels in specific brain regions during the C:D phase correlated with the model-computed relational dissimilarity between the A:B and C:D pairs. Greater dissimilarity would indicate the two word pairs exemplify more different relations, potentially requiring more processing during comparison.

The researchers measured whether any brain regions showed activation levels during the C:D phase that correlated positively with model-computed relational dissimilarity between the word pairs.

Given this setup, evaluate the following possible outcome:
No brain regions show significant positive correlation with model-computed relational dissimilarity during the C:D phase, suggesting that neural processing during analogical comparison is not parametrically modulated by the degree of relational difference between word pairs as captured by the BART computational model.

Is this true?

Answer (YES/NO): NO